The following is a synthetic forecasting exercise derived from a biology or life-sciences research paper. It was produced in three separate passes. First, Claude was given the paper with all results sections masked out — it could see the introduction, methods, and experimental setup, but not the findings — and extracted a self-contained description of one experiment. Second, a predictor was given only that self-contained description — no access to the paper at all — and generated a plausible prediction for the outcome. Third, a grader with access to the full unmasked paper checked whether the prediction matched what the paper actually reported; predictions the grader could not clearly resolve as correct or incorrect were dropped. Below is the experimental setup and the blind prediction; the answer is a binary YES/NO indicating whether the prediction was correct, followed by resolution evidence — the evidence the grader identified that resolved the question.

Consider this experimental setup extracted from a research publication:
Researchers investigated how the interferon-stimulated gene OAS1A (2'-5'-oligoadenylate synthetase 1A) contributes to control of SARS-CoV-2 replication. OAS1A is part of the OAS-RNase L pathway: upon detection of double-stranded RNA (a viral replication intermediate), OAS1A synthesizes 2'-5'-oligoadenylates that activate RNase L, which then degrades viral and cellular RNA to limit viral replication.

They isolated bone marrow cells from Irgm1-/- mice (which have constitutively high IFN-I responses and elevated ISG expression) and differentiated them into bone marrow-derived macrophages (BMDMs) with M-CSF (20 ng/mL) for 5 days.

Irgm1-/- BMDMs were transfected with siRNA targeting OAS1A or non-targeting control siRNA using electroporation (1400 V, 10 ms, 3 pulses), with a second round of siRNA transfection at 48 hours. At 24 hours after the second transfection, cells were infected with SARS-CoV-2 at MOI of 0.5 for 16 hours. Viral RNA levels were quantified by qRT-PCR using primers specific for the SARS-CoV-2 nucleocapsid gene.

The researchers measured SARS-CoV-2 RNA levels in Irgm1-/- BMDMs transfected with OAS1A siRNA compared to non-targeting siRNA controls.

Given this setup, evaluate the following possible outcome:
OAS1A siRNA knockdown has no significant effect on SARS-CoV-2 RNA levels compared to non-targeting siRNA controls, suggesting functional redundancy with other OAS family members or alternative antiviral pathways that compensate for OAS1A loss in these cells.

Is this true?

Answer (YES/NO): NO